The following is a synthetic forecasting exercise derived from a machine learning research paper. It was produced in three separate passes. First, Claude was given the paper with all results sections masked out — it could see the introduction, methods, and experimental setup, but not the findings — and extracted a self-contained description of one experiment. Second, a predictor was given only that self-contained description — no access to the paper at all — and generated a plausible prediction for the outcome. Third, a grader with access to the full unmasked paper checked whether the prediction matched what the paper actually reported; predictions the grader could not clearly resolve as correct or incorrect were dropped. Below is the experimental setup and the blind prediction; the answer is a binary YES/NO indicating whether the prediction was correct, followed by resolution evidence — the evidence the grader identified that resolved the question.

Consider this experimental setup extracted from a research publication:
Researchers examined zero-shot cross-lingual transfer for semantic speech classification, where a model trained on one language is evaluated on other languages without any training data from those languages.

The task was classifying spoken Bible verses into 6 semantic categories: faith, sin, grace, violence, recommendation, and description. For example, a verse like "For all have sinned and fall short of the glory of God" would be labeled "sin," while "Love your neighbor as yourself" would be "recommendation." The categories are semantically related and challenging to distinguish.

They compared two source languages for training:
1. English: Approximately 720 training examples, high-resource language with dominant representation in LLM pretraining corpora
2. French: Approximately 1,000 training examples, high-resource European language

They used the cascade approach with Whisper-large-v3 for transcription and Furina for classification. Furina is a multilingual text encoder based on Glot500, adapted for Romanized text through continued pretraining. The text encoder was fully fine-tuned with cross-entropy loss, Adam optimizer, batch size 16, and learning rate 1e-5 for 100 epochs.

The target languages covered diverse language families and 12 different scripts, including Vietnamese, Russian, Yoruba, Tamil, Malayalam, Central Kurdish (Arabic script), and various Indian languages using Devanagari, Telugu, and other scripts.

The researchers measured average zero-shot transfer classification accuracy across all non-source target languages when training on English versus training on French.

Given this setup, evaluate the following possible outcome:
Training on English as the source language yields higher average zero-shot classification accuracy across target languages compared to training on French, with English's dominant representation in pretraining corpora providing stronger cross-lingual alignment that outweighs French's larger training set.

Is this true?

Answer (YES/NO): NO